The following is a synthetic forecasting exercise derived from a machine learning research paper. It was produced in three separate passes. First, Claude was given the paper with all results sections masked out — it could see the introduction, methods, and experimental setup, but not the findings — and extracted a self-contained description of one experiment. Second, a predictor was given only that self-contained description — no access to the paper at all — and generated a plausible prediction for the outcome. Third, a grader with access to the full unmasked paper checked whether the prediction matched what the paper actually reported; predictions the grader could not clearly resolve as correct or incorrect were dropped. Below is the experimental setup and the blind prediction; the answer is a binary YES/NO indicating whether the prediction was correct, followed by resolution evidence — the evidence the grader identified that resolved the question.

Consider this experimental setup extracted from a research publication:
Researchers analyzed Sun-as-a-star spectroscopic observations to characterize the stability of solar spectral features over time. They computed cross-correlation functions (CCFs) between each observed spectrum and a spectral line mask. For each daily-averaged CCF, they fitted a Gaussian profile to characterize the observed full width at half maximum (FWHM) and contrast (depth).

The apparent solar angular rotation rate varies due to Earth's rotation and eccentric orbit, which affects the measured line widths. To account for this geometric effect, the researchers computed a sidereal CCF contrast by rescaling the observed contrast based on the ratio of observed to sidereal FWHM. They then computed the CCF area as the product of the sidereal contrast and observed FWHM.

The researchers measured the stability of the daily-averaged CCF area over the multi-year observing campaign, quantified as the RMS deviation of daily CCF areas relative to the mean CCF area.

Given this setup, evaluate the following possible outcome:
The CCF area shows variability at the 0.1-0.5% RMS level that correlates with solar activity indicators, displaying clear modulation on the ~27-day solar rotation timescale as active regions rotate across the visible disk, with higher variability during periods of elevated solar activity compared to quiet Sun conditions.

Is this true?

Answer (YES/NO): NO